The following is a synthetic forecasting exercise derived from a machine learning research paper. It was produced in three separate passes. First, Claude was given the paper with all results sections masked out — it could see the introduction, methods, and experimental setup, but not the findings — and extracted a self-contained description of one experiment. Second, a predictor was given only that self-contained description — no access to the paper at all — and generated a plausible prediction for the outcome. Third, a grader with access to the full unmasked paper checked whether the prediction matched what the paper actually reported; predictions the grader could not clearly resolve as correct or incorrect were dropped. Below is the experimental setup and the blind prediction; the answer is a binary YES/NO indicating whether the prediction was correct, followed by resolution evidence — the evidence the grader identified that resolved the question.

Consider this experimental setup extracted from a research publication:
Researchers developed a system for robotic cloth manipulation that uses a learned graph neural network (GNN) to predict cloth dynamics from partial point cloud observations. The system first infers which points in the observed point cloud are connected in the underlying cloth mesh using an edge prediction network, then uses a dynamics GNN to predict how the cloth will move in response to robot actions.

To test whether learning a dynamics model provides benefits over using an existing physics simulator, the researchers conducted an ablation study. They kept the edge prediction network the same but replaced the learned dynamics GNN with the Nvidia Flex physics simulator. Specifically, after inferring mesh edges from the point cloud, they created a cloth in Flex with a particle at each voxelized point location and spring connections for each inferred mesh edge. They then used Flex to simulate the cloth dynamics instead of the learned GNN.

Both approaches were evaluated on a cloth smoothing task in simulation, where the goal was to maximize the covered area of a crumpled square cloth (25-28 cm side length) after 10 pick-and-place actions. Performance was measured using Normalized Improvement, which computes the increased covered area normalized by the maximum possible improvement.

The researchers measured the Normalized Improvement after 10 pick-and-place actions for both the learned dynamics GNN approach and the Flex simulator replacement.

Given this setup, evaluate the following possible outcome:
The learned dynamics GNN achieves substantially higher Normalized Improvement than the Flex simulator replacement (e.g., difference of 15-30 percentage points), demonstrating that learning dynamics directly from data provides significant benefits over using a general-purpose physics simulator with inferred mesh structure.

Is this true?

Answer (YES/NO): YES